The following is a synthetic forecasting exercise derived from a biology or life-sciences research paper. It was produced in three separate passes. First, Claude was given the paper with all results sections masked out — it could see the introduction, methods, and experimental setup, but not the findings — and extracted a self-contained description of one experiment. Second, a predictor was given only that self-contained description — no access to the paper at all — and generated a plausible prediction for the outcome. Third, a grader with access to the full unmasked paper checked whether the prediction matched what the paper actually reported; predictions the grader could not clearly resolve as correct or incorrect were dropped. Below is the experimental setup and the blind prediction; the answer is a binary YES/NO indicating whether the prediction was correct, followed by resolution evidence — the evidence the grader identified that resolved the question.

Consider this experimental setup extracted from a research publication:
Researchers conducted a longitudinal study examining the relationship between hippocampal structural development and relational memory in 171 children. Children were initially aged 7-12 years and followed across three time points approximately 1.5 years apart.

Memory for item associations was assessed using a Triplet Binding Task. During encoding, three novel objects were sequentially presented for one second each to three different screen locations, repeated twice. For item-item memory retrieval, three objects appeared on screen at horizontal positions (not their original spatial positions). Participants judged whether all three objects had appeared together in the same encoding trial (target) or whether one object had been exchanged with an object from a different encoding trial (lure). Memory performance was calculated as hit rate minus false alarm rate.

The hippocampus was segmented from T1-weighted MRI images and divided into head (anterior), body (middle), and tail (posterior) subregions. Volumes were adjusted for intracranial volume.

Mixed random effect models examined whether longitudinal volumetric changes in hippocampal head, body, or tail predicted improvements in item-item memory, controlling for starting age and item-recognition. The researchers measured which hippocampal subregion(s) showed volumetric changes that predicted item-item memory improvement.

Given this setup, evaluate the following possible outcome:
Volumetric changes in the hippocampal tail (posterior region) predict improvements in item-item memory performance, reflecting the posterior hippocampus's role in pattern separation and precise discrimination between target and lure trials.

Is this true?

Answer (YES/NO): NO